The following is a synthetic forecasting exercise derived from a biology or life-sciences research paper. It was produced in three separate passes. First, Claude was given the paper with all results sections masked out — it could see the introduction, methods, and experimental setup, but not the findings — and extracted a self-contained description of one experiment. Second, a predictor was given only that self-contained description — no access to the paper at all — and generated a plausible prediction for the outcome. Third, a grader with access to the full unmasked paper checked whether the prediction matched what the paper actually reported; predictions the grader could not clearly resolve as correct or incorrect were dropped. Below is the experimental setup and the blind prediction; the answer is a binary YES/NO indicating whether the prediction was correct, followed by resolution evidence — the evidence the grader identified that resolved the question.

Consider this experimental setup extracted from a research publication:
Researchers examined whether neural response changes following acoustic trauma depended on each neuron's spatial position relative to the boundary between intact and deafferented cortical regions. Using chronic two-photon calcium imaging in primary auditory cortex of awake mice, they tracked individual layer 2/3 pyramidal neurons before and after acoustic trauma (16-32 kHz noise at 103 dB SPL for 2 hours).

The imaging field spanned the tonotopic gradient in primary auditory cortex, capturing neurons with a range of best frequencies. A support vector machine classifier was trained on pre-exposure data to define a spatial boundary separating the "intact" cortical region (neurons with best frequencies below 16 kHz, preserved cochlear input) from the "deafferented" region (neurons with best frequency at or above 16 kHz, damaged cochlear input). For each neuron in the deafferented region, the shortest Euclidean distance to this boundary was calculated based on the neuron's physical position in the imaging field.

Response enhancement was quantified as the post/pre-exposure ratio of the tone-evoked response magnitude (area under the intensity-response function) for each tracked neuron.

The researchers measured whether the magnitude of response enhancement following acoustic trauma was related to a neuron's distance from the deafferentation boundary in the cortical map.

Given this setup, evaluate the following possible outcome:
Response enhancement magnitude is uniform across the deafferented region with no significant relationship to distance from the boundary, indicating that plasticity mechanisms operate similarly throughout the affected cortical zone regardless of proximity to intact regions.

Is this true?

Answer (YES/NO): NO